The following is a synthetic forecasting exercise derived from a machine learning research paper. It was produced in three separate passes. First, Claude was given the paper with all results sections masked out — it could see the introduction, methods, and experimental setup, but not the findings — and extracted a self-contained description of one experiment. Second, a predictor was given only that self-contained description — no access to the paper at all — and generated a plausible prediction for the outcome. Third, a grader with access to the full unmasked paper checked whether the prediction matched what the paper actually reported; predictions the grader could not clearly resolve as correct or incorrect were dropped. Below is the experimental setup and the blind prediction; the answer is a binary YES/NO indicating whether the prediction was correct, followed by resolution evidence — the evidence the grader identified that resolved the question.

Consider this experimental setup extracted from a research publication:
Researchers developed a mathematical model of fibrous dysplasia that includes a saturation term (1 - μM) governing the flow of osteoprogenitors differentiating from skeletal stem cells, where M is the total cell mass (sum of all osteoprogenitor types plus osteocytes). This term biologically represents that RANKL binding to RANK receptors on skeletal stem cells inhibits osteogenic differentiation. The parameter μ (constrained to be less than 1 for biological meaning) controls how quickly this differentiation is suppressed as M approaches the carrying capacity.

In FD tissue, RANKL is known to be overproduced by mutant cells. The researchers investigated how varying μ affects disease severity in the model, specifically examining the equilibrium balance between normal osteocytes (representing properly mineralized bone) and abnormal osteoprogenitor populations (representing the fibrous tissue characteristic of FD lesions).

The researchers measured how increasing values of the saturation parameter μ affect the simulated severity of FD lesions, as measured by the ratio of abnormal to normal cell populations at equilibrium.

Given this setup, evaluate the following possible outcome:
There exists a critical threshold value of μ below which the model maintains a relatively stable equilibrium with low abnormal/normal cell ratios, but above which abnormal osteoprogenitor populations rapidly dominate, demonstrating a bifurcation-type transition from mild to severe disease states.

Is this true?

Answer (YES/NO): NO